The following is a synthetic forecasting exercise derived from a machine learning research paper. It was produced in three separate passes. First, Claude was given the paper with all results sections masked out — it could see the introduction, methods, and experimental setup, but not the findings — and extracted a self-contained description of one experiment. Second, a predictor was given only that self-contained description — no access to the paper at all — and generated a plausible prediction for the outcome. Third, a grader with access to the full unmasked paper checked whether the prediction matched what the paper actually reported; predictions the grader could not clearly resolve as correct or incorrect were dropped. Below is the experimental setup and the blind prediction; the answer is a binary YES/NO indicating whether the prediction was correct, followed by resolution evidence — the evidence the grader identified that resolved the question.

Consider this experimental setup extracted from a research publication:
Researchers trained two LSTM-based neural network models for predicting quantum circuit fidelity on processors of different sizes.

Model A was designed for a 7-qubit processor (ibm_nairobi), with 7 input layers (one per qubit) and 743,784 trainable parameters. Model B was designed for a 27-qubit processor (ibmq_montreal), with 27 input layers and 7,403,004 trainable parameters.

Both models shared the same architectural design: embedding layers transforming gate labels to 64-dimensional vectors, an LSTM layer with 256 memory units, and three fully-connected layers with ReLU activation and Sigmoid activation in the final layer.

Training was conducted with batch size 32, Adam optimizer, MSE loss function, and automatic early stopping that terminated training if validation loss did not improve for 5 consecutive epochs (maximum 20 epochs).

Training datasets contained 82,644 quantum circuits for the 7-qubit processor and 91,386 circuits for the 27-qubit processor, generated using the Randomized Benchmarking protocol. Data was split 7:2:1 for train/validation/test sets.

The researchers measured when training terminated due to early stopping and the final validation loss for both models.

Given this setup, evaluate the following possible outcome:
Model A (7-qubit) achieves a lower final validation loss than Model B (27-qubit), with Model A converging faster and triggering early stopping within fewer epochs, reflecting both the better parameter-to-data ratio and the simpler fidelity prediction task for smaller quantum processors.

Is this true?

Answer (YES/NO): NO